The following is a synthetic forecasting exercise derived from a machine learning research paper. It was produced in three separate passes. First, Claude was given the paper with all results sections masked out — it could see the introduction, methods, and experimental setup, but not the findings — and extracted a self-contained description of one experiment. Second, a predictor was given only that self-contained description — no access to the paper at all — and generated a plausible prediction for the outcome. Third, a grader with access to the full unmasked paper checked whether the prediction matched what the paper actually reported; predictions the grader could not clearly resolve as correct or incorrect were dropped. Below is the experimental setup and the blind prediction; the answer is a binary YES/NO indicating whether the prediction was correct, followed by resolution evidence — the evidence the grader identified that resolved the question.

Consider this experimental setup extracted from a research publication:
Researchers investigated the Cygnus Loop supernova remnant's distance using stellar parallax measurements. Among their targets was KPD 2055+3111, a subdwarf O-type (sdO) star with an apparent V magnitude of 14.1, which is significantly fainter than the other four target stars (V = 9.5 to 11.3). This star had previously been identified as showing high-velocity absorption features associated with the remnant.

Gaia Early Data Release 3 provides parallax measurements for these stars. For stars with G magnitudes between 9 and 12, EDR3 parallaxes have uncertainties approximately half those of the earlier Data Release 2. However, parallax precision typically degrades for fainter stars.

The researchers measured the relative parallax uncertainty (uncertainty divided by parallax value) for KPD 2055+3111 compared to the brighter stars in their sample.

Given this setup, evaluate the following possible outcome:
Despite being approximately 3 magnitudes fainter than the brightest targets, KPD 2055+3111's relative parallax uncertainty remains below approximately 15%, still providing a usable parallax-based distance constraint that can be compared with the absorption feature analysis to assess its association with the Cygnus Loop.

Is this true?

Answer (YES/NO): YES